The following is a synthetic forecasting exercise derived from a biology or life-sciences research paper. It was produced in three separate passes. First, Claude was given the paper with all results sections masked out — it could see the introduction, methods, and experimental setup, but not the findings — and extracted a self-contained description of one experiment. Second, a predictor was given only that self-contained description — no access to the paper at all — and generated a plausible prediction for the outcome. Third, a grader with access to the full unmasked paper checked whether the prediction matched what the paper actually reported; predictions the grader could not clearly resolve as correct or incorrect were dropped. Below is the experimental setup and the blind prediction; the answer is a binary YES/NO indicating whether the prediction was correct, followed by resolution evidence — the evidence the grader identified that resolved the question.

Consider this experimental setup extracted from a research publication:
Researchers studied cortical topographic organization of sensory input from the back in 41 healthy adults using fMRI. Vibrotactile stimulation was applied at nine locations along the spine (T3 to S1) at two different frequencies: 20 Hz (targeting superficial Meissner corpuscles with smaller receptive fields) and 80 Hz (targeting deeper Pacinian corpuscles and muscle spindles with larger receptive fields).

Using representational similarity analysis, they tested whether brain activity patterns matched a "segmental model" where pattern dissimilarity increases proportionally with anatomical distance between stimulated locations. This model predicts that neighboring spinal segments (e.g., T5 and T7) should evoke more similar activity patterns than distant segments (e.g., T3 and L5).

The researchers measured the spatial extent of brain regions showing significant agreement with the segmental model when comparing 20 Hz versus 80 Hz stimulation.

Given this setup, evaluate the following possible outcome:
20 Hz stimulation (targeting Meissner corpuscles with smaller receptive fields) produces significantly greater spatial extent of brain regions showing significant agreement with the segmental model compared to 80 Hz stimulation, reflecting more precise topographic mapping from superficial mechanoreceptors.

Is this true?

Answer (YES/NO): NO